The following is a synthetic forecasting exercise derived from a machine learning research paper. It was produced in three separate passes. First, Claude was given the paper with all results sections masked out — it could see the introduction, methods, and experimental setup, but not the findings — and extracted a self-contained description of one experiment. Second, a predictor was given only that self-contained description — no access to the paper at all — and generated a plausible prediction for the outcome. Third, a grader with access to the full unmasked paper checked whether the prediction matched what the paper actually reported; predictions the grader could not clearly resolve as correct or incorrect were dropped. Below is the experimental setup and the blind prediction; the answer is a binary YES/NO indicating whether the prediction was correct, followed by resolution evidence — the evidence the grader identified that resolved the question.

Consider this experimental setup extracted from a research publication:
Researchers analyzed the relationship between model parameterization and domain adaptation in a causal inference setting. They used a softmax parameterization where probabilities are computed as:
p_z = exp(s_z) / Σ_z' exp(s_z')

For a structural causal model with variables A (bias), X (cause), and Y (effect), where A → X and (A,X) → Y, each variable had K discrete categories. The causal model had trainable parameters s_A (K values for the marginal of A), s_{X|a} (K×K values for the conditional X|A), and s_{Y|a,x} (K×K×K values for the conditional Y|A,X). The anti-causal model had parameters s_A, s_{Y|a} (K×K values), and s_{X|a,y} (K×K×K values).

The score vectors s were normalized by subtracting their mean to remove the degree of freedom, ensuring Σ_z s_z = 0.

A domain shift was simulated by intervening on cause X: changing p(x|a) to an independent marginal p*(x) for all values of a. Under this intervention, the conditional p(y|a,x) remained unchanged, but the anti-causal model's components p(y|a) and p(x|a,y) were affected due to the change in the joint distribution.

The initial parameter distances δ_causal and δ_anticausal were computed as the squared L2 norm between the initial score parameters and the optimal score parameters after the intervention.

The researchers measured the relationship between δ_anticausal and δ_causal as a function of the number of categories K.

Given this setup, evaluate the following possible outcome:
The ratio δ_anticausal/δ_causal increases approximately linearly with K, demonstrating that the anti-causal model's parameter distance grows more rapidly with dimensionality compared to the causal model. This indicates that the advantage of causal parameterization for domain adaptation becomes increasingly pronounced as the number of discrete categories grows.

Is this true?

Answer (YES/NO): YES